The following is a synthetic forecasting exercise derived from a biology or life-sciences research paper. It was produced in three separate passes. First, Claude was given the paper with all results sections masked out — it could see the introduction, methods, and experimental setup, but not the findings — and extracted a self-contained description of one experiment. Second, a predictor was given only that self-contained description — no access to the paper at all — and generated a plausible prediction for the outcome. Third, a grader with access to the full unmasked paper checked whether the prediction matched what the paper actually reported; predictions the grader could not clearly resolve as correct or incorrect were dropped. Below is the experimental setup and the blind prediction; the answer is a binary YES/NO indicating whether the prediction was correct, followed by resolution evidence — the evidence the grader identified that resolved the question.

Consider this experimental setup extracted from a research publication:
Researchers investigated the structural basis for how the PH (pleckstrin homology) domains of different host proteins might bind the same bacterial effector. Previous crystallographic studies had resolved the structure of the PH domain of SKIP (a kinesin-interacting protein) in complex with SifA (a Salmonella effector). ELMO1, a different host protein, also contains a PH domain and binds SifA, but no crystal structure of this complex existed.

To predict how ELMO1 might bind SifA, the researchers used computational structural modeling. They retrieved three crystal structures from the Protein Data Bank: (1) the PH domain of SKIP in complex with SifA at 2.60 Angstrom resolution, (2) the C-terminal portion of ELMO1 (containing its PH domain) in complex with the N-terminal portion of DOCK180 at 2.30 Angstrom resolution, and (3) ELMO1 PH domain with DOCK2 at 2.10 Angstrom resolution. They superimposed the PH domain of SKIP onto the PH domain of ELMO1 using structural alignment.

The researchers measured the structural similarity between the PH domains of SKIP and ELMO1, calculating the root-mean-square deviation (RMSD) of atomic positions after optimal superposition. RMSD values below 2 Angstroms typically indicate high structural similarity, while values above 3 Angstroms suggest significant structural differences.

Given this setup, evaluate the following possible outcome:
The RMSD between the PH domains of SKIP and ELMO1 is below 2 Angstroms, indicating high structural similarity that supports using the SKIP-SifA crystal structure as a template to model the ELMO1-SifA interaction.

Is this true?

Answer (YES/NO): YES